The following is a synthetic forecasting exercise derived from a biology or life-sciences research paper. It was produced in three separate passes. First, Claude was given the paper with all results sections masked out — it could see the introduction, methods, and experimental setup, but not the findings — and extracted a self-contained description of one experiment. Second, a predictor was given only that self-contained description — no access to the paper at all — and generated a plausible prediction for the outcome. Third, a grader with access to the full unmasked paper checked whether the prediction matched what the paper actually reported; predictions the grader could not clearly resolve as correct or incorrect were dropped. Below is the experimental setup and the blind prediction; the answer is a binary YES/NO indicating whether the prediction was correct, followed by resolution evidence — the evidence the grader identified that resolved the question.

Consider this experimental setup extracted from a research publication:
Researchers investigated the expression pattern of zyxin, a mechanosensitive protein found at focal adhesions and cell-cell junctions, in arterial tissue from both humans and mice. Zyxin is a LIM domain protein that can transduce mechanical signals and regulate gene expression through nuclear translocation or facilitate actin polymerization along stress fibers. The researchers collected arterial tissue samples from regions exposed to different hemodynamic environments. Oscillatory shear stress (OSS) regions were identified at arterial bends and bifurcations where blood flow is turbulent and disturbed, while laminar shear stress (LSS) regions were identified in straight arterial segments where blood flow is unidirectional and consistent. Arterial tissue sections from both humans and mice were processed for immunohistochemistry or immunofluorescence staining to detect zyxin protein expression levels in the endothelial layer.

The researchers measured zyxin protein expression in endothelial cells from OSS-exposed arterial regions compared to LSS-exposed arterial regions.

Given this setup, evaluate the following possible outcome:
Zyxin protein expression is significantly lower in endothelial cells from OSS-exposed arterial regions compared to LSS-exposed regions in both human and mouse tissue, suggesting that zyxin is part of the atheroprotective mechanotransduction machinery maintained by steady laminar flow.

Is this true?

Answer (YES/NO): NO